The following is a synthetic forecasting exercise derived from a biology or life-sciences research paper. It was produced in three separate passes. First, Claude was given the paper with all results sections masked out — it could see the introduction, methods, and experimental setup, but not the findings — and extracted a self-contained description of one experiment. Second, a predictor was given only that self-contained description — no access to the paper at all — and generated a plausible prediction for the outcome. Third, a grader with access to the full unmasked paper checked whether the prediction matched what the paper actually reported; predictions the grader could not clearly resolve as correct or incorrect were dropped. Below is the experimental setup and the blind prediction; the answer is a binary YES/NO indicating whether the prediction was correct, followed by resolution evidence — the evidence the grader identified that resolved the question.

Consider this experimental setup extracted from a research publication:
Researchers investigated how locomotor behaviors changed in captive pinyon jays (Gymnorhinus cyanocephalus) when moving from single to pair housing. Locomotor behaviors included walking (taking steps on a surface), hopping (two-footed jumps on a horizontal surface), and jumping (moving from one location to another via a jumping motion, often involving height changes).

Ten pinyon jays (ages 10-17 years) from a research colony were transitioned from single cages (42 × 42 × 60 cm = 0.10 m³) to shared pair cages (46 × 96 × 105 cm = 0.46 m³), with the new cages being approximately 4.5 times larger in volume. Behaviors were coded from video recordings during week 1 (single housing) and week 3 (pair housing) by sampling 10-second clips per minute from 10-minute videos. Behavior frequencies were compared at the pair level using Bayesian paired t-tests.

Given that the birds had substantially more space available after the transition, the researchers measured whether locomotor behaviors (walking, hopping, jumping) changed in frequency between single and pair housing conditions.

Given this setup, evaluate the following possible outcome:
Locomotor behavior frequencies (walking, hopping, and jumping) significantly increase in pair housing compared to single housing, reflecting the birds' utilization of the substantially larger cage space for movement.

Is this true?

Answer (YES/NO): NO